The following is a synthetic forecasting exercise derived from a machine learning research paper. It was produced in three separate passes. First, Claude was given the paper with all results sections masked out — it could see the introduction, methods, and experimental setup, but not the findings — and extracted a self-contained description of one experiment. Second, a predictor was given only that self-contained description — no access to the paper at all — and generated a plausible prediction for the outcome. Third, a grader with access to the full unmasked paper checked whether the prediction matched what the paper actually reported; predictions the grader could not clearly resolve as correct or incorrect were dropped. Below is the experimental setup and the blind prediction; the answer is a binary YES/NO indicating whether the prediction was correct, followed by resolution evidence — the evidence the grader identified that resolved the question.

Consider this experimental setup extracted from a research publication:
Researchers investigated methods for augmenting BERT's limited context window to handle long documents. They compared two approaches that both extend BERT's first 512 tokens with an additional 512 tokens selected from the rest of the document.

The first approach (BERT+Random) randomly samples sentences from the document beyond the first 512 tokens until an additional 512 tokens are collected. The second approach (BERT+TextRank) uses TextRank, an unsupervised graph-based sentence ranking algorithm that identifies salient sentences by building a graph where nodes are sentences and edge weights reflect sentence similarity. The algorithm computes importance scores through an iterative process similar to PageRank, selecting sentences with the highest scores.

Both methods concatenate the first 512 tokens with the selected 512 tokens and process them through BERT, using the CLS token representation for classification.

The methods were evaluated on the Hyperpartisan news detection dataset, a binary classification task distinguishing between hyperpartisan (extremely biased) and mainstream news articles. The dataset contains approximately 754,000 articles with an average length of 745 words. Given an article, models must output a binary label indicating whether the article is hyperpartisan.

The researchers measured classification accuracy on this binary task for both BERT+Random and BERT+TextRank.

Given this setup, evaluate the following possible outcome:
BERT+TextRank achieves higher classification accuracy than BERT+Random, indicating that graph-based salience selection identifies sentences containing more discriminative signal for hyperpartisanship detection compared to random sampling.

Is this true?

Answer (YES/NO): YES